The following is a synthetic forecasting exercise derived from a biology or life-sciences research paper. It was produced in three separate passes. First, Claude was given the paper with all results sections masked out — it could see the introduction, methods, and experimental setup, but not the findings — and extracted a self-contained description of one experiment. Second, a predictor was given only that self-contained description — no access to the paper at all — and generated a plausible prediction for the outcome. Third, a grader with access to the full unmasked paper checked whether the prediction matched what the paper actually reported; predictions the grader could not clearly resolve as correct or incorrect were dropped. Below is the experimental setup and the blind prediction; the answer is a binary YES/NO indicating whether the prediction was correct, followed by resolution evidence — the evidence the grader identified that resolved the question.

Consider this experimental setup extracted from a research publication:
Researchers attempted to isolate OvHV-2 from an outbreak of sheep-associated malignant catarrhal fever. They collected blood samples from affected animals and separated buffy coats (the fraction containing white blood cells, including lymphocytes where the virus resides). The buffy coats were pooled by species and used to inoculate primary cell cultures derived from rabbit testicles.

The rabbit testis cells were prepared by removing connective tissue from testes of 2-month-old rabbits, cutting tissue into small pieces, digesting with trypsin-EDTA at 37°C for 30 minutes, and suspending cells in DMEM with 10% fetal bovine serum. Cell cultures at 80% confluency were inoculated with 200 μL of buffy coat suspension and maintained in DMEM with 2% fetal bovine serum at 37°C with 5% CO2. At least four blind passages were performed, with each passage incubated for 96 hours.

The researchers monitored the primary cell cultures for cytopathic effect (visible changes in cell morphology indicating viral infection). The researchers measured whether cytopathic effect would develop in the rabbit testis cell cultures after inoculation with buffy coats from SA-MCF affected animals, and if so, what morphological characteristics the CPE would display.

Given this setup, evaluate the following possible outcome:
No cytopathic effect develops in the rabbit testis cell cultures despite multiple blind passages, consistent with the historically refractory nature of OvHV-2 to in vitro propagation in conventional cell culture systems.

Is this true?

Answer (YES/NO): NO